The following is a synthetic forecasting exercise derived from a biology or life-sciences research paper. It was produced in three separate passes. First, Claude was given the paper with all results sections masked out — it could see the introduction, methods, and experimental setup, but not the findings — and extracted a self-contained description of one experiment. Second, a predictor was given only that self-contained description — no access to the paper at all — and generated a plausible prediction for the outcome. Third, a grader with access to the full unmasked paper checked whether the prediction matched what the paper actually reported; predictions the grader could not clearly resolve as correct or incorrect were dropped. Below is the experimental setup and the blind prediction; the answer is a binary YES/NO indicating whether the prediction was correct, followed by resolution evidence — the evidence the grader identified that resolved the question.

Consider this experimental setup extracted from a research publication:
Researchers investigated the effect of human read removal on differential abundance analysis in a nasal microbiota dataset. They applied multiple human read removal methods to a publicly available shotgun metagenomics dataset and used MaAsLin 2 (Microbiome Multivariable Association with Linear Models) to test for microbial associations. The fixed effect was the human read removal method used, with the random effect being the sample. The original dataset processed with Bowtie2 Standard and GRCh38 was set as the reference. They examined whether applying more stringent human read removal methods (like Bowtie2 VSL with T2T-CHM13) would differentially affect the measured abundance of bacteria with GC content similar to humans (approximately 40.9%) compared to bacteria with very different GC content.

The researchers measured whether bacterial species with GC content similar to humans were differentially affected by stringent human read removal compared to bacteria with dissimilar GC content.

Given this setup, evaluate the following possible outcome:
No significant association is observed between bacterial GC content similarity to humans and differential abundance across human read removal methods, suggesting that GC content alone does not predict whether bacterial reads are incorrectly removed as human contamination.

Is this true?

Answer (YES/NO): NO